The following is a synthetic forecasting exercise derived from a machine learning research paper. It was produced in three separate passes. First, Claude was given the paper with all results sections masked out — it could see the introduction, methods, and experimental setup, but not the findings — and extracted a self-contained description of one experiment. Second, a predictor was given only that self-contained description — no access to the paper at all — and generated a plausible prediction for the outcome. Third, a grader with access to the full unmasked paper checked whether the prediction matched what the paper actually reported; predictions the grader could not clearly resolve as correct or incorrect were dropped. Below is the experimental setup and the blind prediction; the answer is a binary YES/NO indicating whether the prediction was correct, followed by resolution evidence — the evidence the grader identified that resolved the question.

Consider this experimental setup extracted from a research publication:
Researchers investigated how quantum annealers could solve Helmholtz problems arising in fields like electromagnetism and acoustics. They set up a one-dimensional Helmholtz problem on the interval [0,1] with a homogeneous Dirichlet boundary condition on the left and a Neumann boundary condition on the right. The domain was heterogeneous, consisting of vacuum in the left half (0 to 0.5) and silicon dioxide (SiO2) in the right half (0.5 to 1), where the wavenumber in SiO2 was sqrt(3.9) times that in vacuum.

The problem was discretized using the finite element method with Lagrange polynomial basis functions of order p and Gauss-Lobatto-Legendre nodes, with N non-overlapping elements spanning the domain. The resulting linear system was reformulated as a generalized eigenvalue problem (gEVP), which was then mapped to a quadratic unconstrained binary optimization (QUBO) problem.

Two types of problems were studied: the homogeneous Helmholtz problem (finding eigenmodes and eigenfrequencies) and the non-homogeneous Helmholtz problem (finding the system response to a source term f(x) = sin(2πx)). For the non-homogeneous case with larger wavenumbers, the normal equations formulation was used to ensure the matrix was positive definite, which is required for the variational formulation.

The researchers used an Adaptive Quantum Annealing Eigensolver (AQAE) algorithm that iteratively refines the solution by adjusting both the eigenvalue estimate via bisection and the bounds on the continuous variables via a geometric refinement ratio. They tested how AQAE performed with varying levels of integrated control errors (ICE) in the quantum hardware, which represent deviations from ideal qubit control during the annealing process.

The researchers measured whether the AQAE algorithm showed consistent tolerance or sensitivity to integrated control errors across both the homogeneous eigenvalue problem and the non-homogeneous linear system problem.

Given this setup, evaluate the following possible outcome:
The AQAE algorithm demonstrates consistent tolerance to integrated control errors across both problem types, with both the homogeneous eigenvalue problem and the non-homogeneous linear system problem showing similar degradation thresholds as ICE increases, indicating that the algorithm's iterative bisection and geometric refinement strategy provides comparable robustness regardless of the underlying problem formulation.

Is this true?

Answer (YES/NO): NO